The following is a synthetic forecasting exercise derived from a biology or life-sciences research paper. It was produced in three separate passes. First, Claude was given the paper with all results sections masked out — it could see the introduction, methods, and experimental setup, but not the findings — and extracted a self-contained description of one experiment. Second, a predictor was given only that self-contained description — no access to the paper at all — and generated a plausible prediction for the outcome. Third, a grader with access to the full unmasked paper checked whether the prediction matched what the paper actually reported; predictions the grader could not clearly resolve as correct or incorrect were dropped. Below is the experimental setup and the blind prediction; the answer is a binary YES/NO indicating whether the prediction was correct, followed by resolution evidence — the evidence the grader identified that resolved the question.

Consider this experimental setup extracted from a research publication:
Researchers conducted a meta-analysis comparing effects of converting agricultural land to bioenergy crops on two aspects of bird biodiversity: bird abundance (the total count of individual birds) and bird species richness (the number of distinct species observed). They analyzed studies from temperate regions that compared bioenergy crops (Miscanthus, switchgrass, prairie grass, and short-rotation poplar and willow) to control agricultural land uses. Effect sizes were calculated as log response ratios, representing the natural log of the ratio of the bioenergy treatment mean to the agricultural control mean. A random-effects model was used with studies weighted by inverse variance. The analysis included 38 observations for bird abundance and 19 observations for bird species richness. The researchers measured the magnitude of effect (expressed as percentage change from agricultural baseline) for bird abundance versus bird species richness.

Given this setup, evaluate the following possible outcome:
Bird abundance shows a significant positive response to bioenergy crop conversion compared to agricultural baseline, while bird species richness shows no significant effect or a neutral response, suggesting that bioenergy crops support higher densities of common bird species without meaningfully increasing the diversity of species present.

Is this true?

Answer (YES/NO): NO